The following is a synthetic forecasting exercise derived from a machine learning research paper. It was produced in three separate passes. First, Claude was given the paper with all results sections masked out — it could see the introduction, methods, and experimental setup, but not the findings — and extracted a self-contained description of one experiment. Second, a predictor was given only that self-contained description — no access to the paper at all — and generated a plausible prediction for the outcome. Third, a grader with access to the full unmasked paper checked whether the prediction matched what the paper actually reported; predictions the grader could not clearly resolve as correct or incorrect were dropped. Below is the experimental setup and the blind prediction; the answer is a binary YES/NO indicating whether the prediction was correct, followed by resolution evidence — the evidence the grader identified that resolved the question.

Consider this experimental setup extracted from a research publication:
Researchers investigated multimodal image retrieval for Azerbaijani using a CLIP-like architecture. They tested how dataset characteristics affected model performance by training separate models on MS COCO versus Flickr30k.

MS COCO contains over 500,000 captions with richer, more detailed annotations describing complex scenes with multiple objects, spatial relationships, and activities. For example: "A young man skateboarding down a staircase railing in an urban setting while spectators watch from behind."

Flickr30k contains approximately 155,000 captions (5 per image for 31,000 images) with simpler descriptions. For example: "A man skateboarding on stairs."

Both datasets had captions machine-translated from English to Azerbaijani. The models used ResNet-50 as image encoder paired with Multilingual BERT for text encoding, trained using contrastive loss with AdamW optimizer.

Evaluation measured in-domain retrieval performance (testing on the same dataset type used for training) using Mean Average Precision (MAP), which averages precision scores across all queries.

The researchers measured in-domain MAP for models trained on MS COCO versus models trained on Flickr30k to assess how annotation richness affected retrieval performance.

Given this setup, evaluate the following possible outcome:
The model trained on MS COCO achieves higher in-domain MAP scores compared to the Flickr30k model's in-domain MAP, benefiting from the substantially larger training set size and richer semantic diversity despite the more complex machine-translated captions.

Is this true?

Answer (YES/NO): NO